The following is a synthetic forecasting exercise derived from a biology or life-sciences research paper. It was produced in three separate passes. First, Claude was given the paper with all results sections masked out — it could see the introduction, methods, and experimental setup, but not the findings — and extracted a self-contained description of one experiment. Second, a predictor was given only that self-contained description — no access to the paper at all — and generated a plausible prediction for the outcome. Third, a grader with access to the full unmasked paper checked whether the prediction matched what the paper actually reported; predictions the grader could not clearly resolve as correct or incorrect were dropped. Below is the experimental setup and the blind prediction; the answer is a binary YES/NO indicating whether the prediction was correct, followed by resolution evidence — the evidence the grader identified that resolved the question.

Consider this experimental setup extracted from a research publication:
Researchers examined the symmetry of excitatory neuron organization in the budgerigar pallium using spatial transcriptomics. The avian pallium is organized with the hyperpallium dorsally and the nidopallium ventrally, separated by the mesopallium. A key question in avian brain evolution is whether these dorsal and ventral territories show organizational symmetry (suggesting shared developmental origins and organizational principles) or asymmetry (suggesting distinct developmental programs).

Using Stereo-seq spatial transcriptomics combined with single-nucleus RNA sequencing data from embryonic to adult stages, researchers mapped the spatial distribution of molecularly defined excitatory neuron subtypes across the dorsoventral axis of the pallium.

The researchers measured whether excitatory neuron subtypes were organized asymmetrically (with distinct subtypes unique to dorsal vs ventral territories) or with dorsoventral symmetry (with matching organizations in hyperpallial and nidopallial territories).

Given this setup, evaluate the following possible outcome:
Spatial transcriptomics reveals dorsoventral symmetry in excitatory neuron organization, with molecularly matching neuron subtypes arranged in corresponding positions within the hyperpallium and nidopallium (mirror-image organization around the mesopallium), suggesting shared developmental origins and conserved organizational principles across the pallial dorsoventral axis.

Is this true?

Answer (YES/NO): YES